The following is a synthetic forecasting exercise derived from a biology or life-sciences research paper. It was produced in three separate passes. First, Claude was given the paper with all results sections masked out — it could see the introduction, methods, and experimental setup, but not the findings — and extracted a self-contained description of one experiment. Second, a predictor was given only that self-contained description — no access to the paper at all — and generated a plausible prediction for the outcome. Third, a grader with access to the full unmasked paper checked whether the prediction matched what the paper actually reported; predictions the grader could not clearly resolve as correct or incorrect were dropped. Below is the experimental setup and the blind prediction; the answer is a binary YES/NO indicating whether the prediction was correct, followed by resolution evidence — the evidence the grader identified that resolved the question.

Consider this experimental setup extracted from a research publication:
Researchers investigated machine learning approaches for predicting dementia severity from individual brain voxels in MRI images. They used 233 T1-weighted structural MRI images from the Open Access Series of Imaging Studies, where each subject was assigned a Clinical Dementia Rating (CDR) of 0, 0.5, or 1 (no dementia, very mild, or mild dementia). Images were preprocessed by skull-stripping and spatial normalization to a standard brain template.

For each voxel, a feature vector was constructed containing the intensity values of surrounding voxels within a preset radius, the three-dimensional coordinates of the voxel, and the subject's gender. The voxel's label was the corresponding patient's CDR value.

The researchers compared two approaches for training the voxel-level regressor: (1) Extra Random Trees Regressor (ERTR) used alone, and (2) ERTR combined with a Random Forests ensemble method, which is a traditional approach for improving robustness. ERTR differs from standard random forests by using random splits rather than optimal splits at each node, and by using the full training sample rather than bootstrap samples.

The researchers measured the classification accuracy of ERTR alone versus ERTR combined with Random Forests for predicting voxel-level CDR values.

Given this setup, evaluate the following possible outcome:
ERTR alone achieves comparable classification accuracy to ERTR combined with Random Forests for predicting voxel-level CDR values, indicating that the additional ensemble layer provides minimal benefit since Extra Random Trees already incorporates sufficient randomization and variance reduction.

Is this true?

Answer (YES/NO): NO